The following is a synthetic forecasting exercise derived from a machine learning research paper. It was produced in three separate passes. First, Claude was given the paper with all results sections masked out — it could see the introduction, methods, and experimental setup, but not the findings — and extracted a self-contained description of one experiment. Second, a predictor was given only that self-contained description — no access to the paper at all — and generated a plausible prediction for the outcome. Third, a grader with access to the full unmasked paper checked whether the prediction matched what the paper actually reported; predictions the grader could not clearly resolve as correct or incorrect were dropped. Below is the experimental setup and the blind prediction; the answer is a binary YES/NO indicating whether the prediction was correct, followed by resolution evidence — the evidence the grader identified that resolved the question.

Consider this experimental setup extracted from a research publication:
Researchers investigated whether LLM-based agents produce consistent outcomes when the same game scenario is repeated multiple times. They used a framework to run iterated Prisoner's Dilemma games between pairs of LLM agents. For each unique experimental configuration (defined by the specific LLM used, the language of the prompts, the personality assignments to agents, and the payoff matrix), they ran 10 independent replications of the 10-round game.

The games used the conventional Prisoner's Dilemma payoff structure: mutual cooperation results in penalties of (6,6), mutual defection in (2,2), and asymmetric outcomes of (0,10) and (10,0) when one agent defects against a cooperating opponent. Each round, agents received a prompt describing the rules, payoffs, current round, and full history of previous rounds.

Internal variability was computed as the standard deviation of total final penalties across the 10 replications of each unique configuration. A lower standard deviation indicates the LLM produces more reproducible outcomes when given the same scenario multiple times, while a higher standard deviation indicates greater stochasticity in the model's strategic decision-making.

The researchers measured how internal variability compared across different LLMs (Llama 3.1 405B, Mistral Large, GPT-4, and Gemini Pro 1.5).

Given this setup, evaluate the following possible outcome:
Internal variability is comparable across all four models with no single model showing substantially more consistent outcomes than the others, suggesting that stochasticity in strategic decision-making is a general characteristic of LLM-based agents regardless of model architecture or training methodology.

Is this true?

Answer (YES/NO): NO